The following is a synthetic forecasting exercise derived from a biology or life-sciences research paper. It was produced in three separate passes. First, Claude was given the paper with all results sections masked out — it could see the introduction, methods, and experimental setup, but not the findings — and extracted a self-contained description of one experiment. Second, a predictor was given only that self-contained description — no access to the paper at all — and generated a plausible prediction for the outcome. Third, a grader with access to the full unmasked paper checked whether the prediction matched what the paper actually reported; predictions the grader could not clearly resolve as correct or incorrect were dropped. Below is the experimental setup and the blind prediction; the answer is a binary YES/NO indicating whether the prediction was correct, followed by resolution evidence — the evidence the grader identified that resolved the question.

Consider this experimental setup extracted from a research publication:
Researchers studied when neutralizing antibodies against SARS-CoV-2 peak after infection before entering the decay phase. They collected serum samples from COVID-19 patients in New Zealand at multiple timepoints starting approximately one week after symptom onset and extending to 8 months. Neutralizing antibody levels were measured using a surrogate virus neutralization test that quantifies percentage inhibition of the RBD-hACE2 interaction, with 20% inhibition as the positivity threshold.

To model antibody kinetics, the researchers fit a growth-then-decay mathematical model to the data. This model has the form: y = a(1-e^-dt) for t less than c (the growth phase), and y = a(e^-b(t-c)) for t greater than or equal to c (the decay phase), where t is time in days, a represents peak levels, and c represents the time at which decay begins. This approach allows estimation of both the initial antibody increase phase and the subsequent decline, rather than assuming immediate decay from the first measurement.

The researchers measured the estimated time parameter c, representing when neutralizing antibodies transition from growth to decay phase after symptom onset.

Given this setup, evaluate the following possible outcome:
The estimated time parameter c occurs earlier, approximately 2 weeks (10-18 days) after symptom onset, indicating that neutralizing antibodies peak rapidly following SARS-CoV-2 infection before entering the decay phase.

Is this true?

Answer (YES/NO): YES